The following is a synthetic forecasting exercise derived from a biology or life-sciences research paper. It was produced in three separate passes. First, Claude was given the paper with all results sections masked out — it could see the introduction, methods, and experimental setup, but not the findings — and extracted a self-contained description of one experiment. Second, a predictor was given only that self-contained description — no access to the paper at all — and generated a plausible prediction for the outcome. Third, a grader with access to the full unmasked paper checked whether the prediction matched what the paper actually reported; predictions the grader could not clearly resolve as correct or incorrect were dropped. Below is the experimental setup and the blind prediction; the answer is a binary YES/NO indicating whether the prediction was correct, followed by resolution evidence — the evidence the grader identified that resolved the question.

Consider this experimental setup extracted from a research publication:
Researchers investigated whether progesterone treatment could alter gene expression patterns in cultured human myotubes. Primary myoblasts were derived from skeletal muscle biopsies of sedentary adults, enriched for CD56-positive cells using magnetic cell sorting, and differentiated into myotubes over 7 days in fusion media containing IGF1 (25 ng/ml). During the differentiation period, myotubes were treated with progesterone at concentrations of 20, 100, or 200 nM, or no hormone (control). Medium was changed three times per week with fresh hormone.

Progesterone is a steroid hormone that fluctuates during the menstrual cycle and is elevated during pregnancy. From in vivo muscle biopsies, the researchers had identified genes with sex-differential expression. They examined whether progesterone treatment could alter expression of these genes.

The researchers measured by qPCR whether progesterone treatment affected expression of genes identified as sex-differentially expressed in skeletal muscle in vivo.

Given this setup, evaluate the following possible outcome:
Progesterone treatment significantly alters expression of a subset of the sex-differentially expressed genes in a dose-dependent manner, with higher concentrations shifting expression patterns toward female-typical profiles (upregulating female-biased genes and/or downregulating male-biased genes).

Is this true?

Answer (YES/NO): NO